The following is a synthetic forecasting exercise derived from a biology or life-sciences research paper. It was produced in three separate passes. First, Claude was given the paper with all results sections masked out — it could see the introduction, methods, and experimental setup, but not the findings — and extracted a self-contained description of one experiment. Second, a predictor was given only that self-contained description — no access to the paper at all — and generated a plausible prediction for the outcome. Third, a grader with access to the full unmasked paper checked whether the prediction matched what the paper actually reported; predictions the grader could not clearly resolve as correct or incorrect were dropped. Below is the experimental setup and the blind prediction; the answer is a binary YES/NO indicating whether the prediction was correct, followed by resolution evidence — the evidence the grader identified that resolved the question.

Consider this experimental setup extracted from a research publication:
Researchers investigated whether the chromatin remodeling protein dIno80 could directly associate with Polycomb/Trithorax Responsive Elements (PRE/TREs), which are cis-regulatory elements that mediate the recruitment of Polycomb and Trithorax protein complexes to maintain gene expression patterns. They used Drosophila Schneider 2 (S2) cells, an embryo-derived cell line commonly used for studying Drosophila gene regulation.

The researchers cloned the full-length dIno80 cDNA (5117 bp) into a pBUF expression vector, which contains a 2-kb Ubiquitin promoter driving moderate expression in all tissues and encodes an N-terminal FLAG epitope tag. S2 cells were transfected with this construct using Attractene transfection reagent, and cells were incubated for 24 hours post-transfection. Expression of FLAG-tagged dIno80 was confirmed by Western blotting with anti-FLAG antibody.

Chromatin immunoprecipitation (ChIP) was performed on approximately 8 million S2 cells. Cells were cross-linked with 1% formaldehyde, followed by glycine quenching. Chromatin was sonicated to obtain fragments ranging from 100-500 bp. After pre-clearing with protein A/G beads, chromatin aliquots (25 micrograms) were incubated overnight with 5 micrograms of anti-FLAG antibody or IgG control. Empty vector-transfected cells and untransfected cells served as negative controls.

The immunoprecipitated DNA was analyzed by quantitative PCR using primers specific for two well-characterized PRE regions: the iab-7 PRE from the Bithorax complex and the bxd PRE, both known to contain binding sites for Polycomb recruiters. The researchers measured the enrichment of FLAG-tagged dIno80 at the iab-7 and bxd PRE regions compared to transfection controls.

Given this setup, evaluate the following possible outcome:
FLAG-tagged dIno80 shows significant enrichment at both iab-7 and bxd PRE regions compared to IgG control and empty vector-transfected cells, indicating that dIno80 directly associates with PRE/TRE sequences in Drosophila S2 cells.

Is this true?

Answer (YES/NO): YES